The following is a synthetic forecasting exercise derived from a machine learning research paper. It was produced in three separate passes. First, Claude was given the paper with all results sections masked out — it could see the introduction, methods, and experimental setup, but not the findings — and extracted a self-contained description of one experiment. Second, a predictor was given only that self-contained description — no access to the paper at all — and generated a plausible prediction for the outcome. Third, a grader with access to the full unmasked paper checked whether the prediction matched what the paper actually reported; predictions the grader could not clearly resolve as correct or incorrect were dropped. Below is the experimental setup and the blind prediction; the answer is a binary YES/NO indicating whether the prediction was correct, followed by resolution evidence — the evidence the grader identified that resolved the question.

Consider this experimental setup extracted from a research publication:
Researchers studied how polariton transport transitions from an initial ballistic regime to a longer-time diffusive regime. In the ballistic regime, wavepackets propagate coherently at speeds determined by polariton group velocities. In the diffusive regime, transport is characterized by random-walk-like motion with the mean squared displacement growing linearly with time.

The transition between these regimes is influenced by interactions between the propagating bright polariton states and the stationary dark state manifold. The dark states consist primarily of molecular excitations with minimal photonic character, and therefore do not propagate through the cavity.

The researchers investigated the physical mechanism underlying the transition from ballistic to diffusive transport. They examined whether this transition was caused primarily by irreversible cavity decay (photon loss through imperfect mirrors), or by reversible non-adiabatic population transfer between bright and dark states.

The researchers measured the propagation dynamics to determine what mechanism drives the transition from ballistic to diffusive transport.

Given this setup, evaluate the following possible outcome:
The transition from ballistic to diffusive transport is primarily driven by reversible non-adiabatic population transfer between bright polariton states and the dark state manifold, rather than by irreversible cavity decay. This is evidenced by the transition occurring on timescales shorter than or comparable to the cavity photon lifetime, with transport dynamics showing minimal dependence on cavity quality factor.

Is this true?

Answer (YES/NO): NO